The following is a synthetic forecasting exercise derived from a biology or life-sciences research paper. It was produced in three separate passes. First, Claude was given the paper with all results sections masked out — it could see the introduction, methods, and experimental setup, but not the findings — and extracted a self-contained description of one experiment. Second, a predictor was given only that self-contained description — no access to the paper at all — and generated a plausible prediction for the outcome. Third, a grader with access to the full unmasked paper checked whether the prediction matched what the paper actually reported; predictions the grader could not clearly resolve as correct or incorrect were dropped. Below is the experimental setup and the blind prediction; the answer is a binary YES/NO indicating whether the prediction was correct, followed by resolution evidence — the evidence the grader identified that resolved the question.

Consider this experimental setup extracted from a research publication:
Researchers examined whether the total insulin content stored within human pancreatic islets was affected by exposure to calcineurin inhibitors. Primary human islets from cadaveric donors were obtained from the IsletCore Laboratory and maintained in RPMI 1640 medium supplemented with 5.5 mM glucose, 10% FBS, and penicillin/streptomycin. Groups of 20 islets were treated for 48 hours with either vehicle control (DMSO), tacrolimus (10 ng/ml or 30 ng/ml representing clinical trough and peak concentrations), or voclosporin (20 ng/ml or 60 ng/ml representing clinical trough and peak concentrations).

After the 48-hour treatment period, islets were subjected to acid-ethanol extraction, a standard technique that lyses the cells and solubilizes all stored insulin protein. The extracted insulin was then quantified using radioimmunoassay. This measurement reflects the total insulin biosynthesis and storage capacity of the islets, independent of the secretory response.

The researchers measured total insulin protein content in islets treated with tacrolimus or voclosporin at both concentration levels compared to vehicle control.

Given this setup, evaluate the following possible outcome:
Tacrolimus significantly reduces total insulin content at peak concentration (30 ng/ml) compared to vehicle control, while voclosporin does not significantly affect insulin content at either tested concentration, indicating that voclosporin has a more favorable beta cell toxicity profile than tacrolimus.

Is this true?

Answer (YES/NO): NO